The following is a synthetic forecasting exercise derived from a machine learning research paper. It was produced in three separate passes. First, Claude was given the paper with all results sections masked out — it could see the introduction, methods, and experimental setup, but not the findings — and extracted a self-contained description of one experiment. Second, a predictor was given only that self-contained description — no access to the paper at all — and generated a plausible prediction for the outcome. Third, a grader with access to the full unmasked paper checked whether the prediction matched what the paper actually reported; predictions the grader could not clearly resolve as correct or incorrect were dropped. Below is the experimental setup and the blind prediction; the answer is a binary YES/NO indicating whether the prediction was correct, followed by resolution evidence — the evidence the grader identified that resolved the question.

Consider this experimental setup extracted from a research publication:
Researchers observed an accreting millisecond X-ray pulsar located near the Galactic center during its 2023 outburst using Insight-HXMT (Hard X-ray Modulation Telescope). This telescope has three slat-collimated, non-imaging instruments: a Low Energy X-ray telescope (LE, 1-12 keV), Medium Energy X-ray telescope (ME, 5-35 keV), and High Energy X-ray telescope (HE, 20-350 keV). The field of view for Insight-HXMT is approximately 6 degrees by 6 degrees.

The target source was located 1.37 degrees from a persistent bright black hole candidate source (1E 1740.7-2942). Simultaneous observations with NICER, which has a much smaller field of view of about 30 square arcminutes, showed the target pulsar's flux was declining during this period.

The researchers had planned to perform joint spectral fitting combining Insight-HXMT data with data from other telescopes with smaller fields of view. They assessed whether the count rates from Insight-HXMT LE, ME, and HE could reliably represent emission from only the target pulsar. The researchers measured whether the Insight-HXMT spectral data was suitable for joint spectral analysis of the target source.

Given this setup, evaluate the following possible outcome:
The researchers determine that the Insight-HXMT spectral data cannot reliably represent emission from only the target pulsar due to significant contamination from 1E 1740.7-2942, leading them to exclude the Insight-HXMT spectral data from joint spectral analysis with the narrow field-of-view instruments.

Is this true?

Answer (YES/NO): YES